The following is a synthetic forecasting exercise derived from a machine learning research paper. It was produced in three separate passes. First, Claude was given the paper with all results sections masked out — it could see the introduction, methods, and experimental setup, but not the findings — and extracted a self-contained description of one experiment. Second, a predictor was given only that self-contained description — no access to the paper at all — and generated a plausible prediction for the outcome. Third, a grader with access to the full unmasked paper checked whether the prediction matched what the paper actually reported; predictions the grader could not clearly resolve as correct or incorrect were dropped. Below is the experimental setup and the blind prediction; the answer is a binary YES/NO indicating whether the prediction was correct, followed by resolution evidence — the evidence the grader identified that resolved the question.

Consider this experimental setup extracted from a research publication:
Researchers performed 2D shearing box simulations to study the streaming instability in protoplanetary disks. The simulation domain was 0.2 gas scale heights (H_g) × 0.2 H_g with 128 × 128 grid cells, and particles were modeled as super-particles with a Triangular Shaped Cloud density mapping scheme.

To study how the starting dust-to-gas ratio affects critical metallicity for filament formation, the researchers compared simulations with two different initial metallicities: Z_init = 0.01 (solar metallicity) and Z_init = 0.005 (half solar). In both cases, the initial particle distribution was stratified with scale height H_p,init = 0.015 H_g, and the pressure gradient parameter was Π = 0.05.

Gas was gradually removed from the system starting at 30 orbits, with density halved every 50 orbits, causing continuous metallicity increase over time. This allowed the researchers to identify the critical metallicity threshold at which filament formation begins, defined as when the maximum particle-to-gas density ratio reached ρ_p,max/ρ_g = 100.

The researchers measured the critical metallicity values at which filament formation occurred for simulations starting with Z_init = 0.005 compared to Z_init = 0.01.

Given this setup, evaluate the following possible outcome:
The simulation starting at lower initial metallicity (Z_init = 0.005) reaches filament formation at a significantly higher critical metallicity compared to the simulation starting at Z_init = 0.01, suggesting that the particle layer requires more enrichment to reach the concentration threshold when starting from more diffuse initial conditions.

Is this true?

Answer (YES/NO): NO